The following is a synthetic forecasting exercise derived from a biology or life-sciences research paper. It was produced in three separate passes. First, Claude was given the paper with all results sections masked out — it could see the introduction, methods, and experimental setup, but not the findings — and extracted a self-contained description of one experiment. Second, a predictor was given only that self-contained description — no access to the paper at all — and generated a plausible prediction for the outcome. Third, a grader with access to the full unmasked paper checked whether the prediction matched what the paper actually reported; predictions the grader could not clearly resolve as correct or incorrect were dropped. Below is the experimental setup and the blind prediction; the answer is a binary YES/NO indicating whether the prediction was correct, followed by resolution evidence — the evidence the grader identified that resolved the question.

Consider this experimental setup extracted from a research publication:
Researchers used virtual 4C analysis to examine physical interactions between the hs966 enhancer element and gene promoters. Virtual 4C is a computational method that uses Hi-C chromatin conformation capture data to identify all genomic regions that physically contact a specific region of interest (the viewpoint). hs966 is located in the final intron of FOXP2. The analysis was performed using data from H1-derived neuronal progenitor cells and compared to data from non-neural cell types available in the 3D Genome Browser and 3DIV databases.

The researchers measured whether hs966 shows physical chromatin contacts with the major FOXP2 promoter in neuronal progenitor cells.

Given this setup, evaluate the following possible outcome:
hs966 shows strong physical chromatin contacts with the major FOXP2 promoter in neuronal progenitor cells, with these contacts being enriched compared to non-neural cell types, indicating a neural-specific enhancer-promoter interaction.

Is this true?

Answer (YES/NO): NO